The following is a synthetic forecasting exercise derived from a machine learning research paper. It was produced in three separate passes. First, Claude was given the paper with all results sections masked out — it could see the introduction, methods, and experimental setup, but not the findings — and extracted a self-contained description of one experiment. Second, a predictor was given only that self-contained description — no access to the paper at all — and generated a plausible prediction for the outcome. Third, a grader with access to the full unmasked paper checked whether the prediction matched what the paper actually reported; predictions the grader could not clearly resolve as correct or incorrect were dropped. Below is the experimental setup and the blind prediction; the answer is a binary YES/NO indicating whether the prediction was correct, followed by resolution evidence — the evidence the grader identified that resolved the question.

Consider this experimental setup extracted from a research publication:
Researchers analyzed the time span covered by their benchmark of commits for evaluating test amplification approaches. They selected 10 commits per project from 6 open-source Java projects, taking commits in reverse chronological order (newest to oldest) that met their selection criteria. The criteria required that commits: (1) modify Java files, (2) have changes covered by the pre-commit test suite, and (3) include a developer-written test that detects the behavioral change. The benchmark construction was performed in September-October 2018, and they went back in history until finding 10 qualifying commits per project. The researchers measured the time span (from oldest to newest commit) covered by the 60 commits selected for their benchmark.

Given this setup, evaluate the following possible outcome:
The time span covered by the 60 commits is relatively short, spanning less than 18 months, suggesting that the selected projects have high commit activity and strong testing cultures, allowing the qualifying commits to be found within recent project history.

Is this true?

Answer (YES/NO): NO